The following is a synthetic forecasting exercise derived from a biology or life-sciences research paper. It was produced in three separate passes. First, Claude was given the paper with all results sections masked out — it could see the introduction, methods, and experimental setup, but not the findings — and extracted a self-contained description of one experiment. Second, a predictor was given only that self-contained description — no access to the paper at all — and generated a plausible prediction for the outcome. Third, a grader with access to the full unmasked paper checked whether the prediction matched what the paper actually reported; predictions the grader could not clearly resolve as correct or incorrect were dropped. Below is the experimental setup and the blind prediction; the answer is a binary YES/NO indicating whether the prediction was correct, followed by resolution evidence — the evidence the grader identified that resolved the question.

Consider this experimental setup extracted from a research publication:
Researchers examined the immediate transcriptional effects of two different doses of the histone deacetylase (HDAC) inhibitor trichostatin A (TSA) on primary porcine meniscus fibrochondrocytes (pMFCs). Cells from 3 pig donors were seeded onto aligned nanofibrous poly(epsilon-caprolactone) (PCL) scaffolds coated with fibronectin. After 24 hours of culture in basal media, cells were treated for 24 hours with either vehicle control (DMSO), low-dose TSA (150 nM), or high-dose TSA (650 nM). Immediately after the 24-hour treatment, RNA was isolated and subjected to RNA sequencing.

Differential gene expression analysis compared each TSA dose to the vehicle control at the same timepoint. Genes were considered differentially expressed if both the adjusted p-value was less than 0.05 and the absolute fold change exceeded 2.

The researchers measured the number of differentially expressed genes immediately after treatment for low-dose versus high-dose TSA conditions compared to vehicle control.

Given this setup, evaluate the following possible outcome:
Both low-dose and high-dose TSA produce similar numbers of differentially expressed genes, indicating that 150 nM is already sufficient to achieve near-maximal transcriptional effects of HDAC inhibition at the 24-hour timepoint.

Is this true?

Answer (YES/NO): NO